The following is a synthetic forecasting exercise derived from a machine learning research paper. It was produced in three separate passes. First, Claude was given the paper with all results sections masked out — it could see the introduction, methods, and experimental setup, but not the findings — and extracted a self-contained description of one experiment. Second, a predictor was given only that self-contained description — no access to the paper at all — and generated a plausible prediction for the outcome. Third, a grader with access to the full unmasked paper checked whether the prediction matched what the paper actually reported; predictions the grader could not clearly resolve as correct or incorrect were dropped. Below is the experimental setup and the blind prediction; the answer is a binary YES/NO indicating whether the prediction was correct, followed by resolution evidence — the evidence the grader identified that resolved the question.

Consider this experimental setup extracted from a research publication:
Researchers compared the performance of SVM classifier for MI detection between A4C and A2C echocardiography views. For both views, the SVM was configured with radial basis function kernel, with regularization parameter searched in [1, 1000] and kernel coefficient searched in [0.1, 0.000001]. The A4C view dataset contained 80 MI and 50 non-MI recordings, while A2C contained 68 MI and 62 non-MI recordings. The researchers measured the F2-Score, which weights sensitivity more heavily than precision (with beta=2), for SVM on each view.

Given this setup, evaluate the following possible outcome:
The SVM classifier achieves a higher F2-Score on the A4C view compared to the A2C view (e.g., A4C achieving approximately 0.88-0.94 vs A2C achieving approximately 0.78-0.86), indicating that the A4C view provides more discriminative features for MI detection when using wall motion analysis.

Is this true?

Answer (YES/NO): NO